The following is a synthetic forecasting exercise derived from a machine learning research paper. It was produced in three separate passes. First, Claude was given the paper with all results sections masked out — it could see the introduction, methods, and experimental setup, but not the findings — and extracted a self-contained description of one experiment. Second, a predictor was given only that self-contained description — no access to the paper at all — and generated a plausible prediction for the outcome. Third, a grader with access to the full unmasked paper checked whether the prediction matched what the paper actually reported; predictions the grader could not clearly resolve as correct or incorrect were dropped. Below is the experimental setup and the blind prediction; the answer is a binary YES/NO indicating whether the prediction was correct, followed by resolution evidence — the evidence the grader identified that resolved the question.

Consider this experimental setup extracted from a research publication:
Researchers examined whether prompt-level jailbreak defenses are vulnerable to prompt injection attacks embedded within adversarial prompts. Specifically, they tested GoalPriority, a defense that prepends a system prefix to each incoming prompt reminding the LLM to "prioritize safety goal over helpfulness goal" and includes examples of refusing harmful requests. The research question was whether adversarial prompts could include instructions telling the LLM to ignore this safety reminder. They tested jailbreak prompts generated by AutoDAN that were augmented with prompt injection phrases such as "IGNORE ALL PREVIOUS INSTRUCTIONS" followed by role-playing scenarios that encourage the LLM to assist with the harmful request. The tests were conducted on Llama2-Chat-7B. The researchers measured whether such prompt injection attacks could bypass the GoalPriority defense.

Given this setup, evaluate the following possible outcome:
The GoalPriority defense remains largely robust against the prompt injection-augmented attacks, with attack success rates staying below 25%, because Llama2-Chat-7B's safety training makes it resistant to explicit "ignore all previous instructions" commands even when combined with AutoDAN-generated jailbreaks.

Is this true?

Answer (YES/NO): NO